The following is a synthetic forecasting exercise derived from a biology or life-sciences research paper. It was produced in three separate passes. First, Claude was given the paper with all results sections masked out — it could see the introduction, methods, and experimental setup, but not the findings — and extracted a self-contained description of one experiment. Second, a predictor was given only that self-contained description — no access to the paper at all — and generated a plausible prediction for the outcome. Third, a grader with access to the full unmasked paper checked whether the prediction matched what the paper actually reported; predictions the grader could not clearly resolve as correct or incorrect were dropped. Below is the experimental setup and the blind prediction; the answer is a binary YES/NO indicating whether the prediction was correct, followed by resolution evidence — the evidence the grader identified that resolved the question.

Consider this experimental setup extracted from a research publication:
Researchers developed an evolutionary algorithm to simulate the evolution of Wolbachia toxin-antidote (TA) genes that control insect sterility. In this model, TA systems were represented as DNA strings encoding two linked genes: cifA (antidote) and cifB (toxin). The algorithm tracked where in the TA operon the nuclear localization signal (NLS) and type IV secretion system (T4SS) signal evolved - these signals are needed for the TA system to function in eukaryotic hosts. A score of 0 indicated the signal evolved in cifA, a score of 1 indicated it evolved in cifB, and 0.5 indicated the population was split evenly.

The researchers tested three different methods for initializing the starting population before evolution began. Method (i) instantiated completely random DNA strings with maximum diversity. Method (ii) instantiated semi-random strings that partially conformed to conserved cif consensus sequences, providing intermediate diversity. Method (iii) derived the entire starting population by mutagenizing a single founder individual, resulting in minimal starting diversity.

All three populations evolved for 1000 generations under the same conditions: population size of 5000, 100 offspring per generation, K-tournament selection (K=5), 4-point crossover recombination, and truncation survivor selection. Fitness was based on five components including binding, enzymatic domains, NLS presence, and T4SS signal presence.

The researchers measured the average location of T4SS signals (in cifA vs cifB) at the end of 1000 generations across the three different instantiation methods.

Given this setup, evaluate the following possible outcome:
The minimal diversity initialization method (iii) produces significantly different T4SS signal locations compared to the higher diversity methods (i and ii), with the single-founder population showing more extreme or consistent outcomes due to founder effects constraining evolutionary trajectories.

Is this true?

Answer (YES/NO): YES